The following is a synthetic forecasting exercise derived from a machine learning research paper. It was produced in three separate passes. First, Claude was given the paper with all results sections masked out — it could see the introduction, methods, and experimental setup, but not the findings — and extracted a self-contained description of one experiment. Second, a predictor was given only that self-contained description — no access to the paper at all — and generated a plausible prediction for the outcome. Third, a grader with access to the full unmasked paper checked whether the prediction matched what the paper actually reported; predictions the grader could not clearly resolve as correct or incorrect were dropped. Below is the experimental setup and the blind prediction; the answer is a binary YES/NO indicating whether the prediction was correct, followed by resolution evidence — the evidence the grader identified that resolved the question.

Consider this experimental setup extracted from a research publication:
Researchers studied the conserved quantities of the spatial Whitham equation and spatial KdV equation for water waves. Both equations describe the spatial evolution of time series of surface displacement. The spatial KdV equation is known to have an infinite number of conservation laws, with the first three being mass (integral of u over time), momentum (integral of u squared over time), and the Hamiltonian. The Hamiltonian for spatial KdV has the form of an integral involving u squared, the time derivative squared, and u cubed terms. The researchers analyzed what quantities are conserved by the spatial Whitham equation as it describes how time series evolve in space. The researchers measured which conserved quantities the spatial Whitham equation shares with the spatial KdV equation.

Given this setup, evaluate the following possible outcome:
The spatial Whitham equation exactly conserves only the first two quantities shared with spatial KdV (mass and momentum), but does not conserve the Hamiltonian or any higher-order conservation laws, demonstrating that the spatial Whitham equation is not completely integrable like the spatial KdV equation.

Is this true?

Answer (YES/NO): NO